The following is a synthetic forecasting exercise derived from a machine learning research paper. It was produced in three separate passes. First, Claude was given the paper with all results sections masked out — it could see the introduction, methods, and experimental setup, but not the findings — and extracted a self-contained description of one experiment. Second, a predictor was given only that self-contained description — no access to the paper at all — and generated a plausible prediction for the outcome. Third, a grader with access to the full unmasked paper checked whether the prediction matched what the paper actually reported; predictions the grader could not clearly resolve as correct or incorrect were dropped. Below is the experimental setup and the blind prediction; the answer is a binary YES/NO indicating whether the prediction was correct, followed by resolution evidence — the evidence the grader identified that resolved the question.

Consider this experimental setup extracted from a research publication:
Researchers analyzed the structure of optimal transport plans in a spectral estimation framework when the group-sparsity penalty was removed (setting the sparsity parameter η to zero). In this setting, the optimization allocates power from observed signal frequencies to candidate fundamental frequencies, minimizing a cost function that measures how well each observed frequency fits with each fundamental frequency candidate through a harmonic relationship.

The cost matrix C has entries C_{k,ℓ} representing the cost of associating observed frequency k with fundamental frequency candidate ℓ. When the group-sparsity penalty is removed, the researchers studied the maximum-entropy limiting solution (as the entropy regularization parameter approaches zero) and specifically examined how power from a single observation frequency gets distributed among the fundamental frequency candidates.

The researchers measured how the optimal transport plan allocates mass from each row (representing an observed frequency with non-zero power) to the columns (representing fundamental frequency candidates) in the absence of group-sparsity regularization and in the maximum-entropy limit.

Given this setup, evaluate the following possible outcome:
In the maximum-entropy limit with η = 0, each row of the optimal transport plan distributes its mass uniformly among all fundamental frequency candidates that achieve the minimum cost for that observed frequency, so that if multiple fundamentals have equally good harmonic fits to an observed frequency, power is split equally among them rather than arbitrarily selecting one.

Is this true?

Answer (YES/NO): YES